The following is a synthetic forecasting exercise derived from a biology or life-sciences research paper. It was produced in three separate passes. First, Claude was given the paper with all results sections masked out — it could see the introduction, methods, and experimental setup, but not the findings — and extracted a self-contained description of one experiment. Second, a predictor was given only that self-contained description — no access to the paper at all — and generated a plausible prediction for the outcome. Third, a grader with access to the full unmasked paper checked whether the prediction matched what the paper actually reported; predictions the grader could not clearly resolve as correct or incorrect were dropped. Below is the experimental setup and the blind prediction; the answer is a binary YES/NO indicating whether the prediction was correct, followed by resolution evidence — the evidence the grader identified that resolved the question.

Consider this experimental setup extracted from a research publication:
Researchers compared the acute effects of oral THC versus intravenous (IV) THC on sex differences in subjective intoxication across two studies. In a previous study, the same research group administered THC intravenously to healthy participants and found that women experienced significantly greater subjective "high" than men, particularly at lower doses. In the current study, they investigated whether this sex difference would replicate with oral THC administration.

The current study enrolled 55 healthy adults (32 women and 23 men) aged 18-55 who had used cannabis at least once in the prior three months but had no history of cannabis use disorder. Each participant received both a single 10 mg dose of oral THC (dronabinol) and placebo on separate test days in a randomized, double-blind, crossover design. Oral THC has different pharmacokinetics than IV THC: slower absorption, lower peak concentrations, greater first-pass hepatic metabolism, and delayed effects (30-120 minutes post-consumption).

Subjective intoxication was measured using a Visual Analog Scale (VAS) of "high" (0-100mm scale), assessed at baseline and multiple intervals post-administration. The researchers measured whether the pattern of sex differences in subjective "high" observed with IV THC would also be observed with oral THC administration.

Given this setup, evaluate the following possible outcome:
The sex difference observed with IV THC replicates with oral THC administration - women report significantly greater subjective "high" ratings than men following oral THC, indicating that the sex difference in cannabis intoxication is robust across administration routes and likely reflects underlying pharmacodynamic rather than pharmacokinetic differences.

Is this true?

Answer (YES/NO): YES